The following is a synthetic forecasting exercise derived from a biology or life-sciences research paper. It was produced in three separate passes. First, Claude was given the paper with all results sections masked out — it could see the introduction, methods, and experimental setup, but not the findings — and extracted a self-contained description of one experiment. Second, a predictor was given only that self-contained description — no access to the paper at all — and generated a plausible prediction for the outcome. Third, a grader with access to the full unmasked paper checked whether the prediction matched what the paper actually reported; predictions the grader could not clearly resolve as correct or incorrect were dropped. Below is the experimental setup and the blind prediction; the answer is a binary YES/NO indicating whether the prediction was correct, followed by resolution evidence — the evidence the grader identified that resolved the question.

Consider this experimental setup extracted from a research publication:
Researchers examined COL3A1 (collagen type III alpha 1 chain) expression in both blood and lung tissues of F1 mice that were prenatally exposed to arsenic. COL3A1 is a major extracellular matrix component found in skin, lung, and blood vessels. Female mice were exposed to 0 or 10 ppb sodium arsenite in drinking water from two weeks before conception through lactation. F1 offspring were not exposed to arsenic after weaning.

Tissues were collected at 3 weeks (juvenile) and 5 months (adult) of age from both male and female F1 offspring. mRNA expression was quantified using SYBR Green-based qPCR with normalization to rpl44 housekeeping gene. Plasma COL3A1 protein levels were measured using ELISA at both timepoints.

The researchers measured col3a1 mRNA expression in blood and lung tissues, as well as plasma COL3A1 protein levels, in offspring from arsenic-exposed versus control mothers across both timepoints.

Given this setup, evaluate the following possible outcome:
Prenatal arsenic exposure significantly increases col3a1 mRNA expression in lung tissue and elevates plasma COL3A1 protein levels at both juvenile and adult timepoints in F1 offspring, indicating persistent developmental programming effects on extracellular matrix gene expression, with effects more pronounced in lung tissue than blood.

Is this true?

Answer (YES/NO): NO